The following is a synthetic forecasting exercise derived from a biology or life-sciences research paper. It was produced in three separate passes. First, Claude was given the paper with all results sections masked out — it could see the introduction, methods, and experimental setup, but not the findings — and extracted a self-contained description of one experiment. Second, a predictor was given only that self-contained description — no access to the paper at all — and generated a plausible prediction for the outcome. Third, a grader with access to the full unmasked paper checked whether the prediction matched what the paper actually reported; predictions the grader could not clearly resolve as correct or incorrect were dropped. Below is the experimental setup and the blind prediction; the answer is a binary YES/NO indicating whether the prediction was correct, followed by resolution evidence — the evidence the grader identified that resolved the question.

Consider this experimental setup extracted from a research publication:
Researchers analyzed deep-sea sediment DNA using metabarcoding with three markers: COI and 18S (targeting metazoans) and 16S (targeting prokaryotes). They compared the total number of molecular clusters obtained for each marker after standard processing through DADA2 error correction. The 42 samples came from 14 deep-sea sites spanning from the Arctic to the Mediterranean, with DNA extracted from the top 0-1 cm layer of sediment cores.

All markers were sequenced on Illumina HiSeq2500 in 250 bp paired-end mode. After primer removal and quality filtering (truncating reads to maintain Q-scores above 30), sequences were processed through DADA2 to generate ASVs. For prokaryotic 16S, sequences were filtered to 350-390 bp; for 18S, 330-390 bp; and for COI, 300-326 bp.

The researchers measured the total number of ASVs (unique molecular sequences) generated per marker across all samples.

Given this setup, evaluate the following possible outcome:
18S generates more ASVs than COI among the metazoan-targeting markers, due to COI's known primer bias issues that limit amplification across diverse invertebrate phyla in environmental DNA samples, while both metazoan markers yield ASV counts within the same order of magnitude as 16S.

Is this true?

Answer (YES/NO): NO